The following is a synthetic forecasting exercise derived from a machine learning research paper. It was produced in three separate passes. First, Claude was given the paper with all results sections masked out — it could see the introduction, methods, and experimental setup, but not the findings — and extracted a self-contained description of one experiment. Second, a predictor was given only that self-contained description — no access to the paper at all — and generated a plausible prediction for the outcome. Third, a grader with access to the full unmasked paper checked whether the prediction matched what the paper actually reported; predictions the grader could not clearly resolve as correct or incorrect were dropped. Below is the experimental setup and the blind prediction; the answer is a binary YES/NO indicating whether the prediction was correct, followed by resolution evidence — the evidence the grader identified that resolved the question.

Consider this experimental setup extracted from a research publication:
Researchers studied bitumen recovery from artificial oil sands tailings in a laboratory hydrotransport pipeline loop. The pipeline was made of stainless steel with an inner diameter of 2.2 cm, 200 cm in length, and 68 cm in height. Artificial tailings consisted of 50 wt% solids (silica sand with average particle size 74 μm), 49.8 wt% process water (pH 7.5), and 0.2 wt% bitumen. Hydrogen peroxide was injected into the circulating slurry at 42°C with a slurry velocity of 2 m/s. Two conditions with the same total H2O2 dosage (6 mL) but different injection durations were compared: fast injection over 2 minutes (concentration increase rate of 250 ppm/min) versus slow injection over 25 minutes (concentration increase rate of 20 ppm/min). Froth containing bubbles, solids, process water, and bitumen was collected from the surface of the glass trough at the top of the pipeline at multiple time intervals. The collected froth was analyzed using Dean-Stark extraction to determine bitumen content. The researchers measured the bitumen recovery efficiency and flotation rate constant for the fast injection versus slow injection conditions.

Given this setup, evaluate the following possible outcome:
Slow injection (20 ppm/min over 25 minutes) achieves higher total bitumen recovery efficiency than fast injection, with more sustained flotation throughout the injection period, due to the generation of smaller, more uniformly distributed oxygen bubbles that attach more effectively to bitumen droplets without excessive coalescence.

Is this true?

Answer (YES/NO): NO